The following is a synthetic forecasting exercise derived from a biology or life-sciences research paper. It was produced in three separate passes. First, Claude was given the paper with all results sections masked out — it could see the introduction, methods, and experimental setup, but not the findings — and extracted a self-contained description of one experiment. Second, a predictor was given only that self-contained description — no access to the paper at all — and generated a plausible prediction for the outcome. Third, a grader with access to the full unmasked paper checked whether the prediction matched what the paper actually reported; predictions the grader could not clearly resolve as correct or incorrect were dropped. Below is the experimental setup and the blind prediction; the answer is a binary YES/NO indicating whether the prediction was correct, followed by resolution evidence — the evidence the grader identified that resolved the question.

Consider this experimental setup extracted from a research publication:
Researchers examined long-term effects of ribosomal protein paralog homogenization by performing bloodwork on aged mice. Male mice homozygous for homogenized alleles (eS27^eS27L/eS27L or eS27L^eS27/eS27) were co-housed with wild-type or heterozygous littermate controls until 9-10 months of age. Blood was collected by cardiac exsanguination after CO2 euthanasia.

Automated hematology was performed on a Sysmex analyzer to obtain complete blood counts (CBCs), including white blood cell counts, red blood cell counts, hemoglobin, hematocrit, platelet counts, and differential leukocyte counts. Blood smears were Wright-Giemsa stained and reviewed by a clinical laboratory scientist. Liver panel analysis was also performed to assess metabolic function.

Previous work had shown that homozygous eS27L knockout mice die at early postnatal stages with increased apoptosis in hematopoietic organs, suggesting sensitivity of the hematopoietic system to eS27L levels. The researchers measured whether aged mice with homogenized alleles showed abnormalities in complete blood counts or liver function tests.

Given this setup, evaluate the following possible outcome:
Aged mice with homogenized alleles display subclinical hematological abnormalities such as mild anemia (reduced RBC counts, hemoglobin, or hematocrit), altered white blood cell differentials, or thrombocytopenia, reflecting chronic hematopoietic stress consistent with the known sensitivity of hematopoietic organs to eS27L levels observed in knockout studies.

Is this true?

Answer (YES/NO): NO